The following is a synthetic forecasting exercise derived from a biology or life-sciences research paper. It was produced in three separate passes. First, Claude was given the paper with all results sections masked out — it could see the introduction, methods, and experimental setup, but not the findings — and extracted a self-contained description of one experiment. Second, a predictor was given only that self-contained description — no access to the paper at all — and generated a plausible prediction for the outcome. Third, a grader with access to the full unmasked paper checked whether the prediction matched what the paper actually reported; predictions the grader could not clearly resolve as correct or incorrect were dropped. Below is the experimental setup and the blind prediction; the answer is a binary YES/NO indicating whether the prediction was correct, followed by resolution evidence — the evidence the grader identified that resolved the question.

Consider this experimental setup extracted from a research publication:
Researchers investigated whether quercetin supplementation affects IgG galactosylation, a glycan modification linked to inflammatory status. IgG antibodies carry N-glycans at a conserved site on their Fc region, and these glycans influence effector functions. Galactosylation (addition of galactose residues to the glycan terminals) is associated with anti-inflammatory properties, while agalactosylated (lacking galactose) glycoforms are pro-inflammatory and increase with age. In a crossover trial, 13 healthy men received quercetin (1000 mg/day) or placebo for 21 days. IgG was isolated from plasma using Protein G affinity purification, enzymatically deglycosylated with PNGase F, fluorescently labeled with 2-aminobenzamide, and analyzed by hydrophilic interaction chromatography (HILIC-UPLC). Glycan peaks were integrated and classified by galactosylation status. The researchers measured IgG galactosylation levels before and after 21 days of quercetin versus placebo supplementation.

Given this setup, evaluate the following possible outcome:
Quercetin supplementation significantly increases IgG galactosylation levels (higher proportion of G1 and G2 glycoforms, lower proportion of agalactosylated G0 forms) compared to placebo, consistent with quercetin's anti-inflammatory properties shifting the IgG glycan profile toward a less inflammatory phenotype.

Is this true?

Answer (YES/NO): NO